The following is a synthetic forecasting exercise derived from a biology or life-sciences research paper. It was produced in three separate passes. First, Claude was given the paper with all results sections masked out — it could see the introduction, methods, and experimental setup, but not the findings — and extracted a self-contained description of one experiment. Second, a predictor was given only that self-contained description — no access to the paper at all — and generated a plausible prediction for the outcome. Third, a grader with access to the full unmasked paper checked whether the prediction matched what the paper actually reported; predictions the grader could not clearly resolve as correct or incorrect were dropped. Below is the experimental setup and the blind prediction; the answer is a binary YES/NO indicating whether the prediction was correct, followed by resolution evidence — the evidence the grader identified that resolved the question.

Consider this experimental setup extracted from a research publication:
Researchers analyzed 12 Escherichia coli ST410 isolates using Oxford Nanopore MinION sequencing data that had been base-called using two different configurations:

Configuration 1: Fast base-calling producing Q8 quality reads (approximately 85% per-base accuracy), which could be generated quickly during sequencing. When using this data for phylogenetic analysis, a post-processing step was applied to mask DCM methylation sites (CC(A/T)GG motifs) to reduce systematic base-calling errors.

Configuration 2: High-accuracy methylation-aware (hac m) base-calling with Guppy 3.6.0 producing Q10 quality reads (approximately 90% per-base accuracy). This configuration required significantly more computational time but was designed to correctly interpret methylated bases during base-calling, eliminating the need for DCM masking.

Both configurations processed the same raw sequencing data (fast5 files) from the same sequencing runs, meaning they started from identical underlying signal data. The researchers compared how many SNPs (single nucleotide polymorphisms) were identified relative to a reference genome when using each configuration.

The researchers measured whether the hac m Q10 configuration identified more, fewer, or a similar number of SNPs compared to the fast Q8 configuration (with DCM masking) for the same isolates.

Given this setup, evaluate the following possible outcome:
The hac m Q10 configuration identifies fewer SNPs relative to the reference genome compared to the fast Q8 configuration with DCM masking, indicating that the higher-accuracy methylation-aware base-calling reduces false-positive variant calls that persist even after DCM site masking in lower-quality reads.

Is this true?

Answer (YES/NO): NO